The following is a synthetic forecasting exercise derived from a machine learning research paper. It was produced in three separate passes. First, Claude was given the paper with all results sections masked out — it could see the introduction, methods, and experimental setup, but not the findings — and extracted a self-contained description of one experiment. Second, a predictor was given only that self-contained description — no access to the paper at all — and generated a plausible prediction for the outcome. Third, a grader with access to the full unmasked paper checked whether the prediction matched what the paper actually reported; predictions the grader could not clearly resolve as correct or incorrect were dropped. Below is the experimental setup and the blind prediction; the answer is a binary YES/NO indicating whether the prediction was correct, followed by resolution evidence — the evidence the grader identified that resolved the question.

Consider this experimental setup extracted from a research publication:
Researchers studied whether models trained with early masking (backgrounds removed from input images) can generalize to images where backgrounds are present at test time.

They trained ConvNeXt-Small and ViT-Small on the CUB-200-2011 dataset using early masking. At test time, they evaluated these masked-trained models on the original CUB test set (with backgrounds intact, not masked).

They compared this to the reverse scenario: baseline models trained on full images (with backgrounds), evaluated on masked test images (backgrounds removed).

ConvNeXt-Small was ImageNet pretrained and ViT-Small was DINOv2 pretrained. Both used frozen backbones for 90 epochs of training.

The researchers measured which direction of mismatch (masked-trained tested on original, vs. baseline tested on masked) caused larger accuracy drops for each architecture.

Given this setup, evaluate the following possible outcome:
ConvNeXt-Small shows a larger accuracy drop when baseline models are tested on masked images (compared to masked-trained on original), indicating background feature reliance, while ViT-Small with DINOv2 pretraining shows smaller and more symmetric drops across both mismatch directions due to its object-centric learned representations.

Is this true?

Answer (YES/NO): NO